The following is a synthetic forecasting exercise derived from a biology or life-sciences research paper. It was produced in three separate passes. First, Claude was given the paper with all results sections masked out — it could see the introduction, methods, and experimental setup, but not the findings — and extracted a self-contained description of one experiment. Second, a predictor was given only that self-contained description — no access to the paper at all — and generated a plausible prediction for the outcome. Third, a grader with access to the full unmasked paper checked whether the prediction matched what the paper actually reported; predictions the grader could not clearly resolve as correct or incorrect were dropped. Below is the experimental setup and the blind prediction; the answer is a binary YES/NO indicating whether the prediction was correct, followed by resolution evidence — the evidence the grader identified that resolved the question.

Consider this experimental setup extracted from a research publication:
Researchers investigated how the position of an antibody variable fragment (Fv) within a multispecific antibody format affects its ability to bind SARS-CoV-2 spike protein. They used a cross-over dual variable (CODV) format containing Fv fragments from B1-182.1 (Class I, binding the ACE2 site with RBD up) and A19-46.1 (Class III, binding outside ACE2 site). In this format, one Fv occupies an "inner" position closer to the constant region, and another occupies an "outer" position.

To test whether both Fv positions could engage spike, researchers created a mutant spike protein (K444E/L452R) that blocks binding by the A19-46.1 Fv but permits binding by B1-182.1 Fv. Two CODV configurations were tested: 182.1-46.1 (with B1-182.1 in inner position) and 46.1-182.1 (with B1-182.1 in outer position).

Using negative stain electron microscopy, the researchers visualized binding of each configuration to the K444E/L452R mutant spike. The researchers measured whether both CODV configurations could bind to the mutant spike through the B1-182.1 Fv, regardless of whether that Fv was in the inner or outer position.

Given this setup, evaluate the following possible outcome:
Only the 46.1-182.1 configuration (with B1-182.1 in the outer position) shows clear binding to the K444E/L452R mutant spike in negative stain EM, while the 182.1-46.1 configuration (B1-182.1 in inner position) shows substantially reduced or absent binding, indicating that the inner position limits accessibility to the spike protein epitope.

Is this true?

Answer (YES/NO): NO